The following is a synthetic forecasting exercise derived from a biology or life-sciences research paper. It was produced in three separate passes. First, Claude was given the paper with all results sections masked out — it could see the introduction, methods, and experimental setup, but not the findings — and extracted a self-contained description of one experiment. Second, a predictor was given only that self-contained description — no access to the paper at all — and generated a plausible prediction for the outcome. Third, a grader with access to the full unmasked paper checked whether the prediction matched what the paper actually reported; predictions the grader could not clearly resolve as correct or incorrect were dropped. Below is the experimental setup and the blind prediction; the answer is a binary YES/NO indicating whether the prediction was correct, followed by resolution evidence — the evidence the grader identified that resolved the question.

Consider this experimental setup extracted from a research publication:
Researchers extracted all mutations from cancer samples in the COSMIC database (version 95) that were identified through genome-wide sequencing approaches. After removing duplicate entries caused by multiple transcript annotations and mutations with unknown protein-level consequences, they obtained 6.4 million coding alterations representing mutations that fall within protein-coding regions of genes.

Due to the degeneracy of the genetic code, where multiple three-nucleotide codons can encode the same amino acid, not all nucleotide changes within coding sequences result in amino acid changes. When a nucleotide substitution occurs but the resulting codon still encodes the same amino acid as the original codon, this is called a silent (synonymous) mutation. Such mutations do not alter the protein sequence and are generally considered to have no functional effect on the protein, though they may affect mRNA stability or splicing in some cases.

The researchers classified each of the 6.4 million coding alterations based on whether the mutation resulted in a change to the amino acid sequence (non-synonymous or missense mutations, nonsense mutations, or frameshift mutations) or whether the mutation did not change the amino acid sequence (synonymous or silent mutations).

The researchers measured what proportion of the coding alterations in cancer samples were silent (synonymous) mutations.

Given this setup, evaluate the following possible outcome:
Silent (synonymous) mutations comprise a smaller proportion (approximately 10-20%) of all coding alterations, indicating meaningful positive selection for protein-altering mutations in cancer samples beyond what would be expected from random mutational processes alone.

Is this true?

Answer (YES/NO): NO